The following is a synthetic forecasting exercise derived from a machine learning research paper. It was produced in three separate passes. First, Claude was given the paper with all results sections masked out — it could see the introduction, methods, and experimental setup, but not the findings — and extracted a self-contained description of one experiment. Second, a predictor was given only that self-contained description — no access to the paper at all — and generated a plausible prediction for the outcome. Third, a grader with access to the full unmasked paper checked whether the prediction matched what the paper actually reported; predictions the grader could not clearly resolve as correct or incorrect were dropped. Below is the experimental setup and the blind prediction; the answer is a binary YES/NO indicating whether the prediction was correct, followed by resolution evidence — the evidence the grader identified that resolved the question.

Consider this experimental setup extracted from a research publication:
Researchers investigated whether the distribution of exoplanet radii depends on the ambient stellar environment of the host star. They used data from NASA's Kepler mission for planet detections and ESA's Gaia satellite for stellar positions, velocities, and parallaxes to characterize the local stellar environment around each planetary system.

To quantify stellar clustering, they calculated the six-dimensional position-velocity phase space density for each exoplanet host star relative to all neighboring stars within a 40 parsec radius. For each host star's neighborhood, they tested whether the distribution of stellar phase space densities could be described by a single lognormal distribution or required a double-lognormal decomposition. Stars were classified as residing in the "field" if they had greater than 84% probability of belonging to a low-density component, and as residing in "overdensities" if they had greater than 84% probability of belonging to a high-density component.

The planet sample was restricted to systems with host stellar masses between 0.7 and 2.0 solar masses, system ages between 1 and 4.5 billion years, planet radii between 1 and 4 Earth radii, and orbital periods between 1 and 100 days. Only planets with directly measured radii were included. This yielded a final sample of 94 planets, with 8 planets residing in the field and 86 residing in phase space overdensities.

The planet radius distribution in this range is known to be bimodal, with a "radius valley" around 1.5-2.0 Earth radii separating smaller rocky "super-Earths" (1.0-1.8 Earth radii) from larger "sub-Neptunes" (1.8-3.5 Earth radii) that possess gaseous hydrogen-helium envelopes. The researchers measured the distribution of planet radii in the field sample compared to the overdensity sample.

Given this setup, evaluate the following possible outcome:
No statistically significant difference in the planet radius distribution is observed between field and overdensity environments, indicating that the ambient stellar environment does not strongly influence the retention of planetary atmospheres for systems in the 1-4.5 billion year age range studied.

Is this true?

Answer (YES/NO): NO